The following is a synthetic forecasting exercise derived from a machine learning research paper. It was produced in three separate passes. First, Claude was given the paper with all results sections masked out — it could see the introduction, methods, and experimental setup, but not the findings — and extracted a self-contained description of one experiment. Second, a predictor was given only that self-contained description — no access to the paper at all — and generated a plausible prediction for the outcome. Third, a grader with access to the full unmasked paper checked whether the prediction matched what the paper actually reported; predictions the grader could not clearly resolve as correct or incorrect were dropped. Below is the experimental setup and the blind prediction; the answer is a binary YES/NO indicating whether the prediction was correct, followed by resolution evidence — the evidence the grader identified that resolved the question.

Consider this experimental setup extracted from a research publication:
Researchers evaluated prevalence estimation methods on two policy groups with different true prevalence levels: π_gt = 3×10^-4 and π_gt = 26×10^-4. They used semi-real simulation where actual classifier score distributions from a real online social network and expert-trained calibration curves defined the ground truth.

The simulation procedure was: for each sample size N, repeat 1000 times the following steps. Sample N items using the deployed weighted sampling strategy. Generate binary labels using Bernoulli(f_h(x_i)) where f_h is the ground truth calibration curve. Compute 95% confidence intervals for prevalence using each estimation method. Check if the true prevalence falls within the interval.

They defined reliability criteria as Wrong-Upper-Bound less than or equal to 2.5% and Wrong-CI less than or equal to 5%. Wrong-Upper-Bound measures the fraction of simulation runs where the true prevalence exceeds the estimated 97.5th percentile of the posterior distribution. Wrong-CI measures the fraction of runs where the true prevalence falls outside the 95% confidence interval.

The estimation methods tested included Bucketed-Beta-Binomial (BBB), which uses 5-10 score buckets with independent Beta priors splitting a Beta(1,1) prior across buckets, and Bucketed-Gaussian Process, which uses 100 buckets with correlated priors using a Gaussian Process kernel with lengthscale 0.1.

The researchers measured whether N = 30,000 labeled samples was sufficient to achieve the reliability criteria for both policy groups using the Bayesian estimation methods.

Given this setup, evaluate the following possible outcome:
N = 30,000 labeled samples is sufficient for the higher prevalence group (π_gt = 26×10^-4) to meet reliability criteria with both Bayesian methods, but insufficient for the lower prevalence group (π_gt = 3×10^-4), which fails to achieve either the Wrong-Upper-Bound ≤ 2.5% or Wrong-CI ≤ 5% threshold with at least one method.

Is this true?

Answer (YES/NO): NO